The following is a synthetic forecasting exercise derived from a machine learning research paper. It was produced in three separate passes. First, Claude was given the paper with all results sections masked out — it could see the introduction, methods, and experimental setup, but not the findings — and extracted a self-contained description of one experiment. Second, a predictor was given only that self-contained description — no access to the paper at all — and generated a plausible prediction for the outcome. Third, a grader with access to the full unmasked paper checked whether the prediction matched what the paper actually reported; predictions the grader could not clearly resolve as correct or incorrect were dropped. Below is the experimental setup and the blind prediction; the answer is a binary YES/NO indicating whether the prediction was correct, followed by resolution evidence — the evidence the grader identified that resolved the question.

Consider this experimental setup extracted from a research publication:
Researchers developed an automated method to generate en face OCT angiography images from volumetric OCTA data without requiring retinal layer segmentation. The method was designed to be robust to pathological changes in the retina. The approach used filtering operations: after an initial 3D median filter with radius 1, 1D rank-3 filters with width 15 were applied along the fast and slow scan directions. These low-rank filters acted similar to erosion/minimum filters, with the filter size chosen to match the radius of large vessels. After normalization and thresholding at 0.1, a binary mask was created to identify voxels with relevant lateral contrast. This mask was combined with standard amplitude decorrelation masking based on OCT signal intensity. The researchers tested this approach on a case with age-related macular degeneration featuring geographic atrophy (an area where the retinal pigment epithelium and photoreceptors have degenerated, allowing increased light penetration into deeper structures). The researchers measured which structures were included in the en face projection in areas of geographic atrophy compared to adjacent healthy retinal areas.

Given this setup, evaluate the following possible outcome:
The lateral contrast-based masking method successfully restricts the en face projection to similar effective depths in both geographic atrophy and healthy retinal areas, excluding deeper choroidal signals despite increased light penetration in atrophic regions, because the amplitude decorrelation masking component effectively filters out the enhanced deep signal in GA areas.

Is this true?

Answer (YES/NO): NO